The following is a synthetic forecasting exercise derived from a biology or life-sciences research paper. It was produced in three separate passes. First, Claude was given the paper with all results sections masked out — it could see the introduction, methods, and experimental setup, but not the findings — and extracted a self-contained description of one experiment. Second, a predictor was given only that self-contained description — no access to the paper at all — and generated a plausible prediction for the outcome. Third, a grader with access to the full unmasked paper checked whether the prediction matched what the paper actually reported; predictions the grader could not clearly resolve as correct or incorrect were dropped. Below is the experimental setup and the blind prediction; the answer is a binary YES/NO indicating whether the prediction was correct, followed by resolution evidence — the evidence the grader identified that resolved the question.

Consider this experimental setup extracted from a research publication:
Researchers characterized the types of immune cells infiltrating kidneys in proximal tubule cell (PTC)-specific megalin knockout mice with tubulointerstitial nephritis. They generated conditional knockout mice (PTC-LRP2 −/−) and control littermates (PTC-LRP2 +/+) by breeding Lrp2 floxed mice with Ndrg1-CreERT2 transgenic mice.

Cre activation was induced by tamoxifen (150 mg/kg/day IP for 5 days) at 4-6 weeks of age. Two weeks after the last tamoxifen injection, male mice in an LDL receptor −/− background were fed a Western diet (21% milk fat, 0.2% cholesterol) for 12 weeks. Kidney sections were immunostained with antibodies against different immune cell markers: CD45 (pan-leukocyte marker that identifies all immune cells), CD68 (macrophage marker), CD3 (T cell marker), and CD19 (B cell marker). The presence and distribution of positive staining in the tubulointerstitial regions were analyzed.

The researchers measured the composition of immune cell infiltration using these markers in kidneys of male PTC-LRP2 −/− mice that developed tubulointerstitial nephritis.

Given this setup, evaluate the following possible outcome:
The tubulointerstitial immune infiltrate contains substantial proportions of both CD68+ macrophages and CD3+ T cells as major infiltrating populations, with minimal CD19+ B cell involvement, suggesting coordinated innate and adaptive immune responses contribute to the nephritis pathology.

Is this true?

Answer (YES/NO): NO